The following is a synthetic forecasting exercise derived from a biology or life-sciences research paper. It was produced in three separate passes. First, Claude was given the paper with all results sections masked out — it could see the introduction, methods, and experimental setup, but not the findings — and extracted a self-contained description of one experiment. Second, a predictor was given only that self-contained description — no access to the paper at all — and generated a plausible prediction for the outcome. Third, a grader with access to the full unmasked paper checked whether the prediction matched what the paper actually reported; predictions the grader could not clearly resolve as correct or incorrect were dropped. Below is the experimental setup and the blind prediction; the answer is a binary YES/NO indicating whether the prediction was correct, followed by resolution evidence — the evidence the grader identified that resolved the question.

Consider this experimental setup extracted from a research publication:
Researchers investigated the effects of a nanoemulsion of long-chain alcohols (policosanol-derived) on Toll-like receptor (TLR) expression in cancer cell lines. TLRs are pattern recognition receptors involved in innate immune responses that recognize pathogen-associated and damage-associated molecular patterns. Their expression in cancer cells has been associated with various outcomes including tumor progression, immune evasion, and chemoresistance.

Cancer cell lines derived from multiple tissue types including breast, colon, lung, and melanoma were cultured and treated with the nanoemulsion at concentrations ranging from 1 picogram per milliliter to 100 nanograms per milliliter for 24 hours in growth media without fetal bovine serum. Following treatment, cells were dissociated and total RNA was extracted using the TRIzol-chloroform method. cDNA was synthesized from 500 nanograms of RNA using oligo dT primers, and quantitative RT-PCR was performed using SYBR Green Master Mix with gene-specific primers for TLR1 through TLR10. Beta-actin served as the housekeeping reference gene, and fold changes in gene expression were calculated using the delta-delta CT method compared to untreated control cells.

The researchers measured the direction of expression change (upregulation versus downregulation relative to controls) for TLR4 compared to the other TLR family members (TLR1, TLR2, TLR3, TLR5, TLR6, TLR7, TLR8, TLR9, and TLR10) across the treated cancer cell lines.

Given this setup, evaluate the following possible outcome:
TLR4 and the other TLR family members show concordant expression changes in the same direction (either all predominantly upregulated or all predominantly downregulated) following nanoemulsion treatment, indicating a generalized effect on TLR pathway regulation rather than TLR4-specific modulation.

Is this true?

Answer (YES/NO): NO